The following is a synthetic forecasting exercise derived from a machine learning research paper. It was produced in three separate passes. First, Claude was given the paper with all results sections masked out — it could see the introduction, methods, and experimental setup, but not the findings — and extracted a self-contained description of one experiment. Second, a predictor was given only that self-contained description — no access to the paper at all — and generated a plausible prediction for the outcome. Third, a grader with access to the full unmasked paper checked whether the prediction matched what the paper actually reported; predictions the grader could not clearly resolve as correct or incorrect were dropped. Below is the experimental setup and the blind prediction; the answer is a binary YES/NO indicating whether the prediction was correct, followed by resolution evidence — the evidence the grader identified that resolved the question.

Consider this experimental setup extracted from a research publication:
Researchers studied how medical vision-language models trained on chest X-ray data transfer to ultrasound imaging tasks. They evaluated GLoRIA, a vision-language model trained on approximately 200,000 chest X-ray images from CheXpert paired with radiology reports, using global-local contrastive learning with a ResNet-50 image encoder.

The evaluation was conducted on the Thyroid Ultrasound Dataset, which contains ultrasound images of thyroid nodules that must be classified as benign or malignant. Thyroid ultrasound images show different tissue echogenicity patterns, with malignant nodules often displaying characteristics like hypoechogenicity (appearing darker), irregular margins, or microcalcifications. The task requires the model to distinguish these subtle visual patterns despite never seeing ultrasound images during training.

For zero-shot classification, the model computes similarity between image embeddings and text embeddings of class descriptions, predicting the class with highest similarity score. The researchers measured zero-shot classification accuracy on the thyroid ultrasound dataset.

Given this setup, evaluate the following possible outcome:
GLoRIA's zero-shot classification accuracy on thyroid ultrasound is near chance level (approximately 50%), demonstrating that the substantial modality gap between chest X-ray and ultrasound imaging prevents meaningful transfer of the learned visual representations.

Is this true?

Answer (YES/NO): NO